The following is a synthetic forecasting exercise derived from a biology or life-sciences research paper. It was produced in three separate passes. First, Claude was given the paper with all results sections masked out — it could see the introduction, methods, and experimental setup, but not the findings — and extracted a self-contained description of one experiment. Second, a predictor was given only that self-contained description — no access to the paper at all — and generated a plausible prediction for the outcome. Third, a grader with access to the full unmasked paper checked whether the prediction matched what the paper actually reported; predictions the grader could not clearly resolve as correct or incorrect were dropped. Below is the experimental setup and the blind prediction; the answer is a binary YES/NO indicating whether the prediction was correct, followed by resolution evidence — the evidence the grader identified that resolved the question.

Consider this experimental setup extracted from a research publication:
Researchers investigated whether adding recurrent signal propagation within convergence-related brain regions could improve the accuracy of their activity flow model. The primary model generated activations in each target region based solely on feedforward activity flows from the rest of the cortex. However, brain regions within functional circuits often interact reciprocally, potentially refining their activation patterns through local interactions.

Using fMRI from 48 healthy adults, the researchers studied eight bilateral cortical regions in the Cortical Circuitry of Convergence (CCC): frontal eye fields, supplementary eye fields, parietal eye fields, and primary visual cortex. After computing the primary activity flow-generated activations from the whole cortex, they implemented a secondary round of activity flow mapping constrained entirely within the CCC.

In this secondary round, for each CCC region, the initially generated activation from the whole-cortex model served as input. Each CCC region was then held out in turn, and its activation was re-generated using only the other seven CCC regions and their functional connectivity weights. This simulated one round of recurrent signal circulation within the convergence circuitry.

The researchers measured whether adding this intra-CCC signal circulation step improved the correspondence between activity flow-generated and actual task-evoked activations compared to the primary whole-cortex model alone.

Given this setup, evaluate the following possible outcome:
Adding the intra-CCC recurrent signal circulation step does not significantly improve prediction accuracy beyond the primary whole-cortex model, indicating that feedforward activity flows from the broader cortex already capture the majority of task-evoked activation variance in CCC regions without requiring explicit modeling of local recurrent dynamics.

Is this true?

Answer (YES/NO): YES